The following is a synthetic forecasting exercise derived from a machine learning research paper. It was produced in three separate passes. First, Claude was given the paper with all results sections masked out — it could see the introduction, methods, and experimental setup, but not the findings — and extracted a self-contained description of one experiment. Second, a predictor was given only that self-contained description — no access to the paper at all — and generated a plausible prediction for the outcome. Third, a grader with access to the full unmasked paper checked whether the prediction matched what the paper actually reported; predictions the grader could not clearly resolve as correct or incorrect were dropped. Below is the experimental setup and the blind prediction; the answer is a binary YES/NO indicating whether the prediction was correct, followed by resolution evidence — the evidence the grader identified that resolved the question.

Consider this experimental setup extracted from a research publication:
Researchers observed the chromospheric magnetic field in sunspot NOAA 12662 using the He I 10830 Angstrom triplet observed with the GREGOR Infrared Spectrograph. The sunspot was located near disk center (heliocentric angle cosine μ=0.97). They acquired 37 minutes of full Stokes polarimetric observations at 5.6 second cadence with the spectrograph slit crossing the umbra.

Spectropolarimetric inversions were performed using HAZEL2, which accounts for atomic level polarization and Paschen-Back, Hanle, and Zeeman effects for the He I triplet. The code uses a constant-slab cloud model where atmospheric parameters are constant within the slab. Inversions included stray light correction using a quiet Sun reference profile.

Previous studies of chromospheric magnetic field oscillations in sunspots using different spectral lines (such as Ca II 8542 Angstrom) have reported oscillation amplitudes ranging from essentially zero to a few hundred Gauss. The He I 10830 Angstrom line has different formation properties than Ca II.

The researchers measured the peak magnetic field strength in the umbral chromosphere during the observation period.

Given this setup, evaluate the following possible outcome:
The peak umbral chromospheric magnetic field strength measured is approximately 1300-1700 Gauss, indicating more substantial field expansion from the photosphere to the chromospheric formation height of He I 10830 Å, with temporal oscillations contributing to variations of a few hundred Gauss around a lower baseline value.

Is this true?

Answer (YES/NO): NO